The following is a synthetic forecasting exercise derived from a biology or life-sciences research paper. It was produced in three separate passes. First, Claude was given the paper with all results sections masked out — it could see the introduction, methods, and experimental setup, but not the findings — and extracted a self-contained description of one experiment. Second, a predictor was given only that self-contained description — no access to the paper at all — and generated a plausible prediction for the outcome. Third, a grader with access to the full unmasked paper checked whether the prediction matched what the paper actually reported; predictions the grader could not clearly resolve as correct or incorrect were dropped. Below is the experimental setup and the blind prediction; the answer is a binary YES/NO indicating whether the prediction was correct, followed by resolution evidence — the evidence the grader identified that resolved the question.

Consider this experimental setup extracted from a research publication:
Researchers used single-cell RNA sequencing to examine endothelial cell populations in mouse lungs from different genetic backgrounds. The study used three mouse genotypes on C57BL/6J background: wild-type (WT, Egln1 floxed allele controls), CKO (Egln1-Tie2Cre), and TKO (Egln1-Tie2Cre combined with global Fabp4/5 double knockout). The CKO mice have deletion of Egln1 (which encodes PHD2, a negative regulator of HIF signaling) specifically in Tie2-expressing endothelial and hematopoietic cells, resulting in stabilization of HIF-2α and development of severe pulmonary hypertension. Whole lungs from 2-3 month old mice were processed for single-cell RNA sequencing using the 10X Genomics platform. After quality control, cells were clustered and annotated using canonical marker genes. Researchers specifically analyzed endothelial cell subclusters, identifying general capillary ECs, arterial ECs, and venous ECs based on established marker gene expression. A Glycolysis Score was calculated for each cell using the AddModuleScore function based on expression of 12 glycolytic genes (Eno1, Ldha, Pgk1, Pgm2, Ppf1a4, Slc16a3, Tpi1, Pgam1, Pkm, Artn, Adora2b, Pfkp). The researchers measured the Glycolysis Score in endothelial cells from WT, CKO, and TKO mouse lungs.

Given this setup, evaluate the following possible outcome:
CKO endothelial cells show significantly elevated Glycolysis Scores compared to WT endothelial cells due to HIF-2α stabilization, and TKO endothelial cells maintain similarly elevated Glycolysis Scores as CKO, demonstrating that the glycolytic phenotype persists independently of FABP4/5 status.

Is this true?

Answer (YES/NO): NO